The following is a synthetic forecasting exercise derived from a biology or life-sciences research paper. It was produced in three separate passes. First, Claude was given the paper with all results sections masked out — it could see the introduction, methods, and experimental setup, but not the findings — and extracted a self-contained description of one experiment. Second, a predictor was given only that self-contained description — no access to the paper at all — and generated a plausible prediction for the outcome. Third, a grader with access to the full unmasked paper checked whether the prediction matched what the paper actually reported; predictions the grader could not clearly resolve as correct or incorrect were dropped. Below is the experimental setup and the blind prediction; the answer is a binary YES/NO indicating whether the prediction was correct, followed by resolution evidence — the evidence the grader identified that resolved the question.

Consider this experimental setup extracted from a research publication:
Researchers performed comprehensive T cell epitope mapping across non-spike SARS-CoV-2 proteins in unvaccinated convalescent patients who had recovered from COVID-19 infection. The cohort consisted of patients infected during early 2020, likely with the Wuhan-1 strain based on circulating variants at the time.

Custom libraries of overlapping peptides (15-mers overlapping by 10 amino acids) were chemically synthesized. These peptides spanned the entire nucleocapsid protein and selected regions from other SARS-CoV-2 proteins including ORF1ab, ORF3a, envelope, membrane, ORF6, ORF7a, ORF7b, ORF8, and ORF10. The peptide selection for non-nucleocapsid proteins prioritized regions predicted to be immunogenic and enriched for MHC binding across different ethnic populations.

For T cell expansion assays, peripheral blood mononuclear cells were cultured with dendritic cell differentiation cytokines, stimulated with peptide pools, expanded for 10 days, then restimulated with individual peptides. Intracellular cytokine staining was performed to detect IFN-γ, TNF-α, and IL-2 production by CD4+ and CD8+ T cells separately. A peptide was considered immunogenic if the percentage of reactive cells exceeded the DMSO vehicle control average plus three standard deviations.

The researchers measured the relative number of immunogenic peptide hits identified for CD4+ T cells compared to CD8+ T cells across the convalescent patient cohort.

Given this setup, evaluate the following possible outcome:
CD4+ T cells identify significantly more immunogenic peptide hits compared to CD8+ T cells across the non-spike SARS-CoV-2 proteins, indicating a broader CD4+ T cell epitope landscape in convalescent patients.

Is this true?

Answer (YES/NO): YES